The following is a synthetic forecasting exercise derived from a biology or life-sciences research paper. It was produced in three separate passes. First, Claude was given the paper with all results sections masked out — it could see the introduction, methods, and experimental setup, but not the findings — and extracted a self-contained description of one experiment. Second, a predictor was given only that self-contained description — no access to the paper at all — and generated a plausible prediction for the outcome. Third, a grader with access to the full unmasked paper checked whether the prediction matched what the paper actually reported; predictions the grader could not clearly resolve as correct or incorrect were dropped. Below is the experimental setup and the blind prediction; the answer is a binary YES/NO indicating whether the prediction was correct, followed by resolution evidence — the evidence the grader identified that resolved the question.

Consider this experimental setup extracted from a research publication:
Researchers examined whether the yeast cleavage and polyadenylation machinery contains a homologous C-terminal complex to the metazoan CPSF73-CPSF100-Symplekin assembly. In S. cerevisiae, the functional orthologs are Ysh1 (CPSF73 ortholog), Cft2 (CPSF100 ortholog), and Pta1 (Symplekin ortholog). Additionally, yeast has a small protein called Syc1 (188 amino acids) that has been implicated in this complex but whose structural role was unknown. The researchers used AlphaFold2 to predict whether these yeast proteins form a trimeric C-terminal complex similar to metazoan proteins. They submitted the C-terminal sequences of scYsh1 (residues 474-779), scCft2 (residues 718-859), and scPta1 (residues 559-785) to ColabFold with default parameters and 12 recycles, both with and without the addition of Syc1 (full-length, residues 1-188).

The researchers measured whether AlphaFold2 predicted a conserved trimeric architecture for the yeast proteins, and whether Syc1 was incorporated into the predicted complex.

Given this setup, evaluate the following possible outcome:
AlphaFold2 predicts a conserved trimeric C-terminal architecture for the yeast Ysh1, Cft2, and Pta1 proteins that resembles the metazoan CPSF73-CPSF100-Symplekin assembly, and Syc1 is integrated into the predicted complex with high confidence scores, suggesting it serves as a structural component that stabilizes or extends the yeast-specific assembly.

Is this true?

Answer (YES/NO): NO